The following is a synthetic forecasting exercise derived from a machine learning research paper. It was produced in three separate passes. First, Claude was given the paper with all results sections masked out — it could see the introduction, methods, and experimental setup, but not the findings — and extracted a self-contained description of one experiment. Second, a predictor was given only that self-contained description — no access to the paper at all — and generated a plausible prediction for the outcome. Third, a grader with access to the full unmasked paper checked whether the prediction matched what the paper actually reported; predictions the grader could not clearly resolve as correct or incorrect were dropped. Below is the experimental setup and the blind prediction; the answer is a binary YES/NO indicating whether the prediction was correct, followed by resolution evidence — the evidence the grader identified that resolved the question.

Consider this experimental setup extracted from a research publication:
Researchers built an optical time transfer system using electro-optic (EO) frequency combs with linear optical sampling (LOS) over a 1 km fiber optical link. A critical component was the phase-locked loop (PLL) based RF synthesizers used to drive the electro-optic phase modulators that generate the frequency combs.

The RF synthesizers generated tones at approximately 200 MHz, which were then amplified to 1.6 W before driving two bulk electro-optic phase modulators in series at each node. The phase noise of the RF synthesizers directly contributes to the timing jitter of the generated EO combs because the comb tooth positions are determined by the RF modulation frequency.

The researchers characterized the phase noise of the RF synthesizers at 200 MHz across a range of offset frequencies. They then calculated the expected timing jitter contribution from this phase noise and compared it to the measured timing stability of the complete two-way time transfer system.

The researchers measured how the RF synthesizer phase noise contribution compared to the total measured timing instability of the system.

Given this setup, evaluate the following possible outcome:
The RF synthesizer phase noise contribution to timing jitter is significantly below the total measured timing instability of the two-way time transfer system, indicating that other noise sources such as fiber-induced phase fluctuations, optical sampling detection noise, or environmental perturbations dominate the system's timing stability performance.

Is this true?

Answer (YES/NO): NO